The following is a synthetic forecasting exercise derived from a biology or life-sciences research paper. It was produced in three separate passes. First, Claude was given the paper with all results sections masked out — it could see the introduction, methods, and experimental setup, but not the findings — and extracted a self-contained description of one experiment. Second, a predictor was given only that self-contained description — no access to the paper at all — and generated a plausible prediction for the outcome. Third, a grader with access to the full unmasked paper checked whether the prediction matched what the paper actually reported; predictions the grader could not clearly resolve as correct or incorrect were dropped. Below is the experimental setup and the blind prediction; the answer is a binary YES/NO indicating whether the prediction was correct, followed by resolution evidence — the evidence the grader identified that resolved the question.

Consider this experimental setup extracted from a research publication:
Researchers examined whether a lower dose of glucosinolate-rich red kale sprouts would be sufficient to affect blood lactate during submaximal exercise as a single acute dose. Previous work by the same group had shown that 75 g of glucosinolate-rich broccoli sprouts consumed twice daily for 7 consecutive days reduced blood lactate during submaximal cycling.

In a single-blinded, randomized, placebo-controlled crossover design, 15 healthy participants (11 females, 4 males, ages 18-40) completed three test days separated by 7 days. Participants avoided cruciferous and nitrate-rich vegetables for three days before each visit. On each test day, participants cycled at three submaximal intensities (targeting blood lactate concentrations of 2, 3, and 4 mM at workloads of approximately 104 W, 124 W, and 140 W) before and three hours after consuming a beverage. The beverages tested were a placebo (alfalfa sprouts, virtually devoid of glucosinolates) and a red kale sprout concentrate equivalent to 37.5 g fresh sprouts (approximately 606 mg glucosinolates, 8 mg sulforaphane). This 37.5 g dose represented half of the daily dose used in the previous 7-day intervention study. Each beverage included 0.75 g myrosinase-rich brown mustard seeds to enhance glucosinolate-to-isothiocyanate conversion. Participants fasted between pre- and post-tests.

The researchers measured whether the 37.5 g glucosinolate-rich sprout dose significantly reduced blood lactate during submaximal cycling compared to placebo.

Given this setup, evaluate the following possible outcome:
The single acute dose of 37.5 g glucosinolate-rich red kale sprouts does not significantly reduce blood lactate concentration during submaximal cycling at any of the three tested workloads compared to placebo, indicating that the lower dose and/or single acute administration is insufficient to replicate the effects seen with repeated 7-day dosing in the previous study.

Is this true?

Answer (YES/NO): NO